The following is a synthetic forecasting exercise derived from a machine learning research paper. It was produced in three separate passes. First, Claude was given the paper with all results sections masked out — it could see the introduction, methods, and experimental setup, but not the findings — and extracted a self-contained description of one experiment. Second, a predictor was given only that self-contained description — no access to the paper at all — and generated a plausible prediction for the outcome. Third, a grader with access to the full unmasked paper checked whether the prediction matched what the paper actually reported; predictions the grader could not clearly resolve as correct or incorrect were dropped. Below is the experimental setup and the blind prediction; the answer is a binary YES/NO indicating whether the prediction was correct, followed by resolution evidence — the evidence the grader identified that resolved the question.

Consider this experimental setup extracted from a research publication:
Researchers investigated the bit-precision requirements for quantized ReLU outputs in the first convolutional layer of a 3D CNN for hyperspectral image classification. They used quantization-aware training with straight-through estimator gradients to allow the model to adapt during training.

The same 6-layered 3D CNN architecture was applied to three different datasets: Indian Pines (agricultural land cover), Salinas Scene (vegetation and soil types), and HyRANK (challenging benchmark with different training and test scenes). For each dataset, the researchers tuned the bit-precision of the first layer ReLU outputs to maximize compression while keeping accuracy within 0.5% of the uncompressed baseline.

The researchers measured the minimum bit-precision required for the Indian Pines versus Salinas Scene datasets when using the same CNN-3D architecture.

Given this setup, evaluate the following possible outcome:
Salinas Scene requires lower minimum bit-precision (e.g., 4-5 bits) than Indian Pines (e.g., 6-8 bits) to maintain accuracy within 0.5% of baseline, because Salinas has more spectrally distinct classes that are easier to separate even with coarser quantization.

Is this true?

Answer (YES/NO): NO